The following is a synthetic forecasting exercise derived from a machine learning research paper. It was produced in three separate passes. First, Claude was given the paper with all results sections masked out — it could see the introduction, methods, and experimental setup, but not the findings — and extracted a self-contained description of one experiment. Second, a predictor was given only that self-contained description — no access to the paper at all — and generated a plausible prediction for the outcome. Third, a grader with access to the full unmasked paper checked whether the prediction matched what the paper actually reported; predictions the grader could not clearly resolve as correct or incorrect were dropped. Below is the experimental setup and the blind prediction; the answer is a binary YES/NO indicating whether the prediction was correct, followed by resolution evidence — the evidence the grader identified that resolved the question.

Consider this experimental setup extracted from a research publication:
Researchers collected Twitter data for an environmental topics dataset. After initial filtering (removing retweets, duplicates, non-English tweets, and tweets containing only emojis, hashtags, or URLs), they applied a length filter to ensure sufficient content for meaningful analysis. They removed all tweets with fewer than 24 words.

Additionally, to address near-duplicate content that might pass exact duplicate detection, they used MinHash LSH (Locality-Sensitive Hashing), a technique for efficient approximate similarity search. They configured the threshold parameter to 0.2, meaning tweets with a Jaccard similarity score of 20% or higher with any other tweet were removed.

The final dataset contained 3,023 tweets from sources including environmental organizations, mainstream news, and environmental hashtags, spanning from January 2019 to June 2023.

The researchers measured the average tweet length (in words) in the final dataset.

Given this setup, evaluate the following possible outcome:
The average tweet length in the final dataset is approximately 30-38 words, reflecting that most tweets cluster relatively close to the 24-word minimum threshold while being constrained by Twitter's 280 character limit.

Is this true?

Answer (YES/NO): NO